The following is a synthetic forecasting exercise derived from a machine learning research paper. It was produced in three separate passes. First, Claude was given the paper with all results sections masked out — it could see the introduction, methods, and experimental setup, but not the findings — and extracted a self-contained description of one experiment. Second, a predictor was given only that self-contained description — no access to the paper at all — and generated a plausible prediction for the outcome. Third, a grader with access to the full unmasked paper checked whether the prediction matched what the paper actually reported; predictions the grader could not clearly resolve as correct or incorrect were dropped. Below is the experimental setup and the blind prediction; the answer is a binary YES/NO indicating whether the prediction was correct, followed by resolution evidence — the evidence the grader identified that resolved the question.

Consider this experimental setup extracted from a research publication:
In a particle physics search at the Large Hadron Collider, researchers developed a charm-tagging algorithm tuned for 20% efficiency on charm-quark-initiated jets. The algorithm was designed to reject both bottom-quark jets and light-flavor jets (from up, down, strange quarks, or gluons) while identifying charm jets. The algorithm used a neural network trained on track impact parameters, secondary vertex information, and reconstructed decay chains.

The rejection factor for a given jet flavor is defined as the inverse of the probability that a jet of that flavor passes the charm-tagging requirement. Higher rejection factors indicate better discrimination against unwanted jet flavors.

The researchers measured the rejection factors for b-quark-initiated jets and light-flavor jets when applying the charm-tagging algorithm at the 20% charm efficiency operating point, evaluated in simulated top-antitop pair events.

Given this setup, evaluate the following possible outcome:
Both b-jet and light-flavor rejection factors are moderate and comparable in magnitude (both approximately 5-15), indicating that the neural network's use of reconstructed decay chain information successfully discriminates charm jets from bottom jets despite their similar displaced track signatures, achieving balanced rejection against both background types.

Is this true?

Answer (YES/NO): NO